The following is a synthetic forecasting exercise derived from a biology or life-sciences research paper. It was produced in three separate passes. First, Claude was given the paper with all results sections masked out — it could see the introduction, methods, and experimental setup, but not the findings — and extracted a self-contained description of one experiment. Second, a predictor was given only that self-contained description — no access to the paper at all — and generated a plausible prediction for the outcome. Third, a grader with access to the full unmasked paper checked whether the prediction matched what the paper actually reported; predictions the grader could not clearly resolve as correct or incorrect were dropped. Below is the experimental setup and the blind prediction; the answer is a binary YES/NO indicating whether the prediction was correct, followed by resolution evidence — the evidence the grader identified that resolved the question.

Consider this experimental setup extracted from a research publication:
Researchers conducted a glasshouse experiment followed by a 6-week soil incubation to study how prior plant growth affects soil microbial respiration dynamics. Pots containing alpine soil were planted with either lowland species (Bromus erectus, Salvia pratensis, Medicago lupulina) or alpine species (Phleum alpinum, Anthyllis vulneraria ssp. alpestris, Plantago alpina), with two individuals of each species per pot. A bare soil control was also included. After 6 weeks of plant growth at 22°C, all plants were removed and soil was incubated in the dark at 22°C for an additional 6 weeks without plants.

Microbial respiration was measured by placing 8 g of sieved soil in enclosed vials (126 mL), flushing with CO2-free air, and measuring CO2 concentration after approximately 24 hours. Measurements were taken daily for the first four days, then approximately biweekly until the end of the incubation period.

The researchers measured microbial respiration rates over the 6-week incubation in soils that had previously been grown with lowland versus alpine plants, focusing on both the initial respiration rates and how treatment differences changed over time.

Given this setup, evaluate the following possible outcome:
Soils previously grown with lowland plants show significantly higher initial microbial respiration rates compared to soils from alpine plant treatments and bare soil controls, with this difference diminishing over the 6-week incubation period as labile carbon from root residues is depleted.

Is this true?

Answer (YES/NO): NO